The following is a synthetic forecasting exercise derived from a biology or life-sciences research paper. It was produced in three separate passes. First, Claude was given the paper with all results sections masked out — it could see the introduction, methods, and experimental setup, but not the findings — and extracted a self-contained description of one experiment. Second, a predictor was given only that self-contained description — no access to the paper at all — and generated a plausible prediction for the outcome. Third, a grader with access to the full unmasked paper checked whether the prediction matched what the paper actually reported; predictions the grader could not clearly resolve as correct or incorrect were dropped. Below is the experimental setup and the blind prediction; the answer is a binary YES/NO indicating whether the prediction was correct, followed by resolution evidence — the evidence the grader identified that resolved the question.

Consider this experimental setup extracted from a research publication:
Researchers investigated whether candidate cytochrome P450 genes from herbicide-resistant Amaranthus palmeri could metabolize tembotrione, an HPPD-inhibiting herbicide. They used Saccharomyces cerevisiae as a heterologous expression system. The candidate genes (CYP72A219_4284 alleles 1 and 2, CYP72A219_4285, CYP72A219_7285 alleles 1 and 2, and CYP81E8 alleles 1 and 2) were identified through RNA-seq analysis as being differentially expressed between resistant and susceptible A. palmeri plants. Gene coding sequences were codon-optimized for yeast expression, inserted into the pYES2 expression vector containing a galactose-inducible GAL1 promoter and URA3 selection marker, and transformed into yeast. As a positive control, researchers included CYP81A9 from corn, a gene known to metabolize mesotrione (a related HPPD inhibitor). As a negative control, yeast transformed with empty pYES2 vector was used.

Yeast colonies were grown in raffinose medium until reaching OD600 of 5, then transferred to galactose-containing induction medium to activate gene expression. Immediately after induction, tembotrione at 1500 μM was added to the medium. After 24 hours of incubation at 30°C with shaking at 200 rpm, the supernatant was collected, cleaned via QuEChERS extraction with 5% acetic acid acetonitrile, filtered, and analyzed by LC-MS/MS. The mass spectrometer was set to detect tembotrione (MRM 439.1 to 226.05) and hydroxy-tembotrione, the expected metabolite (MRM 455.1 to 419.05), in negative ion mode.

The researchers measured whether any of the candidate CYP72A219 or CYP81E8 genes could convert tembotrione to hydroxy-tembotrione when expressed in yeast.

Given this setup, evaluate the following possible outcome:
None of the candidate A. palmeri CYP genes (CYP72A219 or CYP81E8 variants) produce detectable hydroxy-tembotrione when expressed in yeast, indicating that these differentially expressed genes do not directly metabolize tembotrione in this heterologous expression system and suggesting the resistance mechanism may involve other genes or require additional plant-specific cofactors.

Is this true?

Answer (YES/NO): NO